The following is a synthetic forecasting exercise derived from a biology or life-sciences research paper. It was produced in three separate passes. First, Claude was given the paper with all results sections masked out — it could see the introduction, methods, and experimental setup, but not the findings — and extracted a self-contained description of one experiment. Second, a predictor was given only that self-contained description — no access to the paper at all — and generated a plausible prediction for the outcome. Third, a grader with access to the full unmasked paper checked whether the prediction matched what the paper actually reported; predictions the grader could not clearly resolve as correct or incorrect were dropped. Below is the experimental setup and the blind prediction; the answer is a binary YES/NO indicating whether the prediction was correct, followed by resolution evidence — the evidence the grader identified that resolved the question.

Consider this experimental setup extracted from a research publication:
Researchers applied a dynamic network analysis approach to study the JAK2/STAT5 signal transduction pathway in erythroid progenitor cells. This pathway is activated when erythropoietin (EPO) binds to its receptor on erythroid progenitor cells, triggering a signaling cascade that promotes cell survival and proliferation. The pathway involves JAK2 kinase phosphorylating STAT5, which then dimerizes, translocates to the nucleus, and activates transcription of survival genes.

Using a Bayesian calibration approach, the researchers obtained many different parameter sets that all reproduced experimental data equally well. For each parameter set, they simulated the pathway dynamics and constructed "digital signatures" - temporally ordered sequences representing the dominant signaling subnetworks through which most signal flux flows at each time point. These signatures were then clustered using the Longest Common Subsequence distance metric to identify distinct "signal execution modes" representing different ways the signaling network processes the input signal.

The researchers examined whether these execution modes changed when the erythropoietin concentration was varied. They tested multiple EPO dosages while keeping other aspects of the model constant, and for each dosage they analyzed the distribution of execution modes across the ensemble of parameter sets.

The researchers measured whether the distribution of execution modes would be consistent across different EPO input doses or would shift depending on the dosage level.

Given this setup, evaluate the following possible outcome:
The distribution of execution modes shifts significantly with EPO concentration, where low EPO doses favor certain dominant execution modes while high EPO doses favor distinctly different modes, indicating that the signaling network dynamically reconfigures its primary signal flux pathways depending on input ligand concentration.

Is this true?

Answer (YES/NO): YES